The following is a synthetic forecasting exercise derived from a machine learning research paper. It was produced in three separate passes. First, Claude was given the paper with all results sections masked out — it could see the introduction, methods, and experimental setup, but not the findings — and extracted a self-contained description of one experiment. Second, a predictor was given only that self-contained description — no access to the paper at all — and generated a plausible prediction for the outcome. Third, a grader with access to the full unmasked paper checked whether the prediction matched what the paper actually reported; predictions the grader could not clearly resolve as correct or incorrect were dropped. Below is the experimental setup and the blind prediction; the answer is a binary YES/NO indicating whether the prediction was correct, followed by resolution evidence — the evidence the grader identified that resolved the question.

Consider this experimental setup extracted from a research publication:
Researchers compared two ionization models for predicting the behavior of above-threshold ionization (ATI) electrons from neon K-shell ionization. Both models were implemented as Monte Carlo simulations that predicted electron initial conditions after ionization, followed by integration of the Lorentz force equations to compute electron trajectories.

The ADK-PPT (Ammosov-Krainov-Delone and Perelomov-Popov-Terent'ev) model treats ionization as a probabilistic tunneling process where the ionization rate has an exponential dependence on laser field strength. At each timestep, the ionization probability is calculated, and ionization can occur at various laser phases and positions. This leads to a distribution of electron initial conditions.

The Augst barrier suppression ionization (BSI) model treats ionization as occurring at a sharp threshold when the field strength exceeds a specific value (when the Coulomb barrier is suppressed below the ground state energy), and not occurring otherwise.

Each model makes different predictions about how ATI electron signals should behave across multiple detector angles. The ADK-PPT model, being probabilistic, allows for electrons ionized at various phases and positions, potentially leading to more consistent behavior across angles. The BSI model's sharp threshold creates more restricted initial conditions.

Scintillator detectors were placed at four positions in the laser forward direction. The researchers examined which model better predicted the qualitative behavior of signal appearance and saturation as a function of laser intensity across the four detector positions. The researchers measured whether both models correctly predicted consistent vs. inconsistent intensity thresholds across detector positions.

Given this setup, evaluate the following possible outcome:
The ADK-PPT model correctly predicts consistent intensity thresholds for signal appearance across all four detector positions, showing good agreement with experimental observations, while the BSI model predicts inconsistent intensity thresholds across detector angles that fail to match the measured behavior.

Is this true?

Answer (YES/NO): NO